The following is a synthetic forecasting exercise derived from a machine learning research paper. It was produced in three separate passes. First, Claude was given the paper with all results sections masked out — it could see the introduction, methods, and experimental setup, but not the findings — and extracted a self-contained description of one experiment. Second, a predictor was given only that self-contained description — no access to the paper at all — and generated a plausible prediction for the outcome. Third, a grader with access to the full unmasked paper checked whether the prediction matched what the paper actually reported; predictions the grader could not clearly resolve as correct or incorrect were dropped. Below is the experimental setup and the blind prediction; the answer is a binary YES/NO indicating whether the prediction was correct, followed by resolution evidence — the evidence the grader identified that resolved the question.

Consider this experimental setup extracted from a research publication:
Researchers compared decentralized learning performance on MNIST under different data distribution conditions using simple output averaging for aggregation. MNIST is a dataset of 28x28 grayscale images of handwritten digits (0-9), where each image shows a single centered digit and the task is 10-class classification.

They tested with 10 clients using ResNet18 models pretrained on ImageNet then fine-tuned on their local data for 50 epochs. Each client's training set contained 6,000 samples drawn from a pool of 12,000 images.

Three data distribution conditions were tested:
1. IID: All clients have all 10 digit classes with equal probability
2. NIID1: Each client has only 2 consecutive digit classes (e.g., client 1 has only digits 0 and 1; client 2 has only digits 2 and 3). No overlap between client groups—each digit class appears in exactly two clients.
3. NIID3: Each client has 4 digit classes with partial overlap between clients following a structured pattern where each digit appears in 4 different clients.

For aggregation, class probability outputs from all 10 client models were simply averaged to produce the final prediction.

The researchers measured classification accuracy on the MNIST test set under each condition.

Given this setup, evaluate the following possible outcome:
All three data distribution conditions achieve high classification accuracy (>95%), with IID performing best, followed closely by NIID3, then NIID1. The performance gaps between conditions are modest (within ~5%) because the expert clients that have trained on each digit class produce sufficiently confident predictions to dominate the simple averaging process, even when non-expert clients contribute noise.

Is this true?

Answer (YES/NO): NO